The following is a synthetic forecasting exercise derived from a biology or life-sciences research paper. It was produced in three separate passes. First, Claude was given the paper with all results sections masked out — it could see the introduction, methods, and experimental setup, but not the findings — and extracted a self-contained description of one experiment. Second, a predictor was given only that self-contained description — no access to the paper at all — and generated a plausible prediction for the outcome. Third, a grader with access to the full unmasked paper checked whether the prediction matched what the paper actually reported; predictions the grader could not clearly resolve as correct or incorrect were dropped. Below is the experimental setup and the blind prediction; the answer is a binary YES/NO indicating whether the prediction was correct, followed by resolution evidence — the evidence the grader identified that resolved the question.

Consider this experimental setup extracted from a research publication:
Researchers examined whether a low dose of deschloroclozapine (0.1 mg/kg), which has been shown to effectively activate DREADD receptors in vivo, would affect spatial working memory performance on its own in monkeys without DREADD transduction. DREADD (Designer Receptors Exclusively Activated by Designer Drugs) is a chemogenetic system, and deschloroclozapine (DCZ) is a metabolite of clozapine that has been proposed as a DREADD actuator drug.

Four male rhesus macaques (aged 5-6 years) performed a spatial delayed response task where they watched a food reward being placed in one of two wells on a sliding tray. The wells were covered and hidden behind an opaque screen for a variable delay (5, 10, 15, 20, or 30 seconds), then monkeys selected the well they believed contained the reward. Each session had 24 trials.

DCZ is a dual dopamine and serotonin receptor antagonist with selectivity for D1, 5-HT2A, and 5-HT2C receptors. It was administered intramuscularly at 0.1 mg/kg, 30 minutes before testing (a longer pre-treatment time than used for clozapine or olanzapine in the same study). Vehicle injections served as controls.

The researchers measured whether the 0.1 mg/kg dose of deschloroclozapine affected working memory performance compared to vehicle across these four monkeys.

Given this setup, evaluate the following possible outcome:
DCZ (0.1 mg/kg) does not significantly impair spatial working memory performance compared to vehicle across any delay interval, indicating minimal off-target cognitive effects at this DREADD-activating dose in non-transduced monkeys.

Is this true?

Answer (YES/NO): YES